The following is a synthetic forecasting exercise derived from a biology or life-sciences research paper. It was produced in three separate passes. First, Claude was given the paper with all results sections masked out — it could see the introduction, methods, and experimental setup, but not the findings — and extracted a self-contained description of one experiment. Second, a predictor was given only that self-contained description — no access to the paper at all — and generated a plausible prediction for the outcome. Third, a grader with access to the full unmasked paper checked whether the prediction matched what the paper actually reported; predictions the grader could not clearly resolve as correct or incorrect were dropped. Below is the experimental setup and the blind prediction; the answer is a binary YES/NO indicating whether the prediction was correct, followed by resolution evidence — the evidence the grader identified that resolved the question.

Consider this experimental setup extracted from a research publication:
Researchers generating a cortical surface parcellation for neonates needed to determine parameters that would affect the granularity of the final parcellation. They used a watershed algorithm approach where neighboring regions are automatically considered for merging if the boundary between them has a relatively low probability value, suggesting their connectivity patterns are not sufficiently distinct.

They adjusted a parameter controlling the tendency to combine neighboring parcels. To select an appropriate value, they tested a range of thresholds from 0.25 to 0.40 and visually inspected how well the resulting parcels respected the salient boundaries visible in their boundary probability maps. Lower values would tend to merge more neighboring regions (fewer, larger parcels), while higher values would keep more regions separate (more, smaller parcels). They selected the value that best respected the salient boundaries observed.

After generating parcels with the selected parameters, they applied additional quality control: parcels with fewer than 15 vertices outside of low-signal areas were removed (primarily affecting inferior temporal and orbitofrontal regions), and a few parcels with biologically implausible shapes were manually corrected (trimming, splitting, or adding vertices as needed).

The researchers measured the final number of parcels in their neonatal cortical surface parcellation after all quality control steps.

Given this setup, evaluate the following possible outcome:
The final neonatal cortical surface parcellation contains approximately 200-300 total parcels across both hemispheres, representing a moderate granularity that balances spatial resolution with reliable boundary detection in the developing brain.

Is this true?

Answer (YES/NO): YES